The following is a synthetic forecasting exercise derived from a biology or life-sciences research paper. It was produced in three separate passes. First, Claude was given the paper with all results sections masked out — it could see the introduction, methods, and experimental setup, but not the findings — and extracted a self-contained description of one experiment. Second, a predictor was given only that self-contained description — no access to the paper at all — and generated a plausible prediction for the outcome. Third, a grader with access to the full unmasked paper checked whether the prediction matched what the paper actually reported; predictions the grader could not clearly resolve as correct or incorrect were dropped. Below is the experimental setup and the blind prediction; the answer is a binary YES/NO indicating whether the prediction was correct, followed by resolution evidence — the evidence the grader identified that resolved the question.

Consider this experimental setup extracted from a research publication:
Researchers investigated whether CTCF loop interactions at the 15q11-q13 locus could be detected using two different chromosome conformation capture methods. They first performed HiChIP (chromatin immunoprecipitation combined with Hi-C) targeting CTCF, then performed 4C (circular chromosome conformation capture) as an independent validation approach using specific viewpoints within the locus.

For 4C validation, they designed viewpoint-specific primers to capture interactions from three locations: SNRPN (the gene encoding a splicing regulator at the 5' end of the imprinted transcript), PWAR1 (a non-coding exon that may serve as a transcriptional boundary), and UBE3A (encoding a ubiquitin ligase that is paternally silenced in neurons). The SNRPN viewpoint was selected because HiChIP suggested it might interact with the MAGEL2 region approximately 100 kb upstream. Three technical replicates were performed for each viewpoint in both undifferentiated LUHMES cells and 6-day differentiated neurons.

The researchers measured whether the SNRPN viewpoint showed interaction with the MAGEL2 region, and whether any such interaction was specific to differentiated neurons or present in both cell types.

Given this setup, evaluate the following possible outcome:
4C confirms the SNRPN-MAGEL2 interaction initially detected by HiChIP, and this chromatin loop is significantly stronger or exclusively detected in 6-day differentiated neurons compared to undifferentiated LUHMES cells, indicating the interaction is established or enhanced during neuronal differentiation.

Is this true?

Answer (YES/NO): YES